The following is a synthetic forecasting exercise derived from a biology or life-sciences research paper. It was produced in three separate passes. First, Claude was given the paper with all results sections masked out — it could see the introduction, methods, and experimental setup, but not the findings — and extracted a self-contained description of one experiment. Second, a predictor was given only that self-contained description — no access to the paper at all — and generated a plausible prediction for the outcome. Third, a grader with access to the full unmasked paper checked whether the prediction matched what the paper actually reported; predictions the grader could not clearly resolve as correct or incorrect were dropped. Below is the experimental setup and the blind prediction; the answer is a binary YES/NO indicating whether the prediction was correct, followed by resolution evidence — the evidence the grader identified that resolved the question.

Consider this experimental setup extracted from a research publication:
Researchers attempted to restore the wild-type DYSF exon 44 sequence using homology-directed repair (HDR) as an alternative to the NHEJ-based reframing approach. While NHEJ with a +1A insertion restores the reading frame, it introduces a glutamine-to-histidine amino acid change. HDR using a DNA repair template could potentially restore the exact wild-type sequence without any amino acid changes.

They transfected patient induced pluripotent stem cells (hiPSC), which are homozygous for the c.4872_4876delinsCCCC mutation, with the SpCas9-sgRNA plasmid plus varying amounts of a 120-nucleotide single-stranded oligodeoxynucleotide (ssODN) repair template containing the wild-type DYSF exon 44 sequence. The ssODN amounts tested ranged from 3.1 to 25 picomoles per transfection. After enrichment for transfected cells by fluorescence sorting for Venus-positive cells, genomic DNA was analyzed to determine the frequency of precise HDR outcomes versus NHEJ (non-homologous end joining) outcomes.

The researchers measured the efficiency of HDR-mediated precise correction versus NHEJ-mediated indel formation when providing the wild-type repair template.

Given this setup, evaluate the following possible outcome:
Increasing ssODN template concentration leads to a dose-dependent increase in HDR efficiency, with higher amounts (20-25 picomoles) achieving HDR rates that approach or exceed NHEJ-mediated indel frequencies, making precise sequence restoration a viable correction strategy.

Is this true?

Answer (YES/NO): NO